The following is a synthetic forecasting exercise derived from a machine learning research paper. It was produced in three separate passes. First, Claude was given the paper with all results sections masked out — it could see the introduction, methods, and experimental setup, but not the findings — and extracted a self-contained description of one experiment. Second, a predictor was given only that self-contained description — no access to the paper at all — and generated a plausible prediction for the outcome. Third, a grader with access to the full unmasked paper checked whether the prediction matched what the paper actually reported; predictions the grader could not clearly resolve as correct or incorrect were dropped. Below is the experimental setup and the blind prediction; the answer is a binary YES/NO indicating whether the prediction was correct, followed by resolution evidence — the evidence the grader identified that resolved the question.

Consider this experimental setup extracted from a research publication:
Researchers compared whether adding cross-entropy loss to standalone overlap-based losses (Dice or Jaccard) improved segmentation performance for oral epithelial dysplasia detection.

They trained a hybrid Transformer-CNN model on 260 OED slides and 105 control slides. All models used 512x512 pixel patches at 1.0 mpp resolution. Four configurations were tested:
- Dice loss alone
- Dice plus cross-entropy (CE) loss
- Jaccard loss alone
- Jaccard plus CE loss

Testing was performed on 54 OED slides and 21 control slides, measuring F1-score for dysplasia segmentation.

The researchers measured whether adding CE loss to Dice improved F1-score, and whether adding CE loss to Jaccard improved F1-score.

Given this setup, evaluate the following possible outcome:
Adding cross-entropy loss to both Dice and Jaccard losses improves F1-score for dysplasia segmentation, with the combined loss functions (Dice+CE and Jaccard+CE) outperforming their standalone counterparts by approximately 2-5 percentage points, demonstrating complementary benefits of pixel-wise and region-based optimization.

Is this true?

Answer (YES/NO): NO